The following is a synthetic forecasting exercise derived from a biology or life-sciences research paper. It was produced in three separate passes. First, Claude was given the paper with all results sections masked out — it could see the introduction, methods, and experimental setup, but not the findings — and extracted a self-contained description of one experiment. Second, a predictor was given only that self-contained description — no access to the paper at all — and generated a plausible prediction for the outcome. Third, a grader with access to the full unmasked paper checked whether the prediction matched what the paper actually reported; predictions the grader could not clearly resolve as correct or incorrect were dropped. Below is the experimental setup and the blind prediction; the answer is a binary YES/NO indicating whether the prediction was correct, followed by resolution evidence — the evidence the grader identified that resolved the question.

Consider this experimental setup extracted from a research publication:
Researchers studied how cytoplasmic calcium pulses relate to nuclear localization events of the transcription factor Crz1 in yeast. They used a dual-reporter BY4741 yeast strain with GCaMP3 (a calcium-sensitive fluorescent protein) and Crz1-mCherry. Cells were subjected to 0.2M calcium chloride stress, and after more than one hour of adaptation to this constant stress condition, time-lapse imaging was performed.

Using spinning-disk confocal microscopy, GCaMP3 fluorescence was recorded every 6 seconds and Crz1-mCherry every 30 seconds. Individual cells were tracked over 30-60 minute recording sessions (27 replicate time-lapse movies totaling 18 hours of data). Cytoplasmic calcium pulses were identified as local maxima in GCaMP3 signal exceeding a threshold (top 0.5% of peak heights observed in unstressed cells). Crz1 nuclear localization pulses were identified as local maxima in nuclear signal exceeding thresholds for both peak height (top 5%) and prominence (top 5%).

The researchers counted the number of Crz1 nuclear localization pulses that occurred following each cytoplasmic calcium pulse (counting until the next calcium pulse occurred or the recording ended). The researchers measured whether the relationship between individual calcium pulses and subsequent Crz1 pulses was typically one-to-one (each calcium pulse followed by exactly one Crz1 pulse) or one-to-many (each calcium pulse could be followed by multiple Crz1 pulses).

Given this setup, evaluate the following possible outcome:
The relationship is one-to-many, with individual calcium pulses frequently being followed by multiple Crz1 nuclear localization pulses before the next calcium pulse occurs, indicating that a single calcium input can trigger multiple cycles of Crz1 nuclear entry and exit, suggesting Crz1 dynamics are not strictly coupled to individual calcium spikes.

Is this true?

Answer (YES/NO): YES